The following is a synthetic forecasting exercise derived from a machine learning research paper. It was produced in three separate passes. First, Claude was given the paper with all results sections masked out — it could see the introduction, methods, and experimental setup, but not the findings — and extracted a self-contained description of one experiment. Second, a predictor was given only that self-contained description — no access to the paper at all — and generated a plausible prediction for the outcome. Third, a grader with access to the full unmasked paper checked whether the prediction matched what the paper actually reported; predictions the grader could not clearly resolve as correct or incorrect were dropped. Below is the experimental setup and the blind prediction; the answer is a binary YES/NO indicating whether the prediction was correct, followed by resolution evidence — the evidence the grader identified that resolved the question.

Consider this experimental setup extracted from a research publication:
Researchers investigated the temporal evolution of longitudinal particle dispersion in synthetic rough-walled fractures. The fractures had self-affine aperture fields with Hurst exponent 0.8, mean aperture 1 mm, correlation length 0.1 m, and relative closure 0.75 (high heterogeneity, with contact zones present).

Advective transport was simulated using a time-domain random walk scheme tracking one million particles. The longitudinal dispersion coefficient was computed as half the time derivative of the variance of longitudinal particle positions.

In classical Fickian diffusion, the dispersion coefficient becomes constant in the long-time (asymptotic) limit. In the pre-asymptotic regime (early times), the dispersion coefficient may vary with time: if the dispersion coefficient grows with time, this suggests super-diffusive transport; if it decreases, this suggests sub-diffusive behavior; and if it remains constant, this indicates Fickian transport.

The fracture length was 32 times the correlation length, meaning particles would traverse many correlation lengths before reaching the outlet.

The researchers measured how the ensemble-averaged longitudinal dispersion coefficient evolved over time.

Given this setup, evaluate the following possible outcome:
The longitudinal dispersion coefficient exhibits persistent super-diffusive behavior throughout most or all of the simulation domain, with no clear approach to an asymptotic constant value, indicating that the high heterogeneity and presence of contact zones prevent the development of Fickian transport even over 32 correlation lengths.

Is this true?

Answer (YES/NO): YES